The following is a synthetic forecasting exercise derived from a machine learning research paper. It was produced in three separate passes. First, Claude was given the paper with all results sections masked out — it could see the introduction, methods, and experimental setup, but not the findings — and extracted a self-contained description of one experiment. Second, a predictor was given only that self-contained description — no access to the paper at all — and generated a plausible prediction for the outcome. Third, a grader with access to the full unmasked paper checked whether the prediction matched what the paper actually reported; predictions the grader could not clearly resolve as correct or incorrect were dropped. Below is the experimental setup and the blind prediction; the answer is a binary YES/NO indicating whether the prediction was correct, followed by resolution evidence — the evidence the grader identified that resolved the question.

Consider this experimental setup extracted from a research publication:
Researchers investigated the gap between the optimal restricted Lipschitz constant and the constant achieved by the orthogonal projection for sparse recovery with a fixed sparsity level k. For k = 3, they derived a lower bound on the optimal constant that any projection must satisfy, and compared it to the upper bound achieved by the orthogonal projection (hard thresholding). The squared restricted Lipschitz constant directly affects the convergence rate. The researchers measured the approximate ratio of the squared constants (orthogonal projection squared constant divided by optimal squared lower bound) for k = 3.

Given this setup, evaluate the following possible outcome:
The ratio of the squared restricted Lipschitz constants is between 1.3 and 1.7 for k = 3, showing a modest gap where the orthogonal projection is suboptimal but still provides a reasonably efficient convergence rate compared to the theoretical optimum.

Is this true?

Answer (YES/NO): NO